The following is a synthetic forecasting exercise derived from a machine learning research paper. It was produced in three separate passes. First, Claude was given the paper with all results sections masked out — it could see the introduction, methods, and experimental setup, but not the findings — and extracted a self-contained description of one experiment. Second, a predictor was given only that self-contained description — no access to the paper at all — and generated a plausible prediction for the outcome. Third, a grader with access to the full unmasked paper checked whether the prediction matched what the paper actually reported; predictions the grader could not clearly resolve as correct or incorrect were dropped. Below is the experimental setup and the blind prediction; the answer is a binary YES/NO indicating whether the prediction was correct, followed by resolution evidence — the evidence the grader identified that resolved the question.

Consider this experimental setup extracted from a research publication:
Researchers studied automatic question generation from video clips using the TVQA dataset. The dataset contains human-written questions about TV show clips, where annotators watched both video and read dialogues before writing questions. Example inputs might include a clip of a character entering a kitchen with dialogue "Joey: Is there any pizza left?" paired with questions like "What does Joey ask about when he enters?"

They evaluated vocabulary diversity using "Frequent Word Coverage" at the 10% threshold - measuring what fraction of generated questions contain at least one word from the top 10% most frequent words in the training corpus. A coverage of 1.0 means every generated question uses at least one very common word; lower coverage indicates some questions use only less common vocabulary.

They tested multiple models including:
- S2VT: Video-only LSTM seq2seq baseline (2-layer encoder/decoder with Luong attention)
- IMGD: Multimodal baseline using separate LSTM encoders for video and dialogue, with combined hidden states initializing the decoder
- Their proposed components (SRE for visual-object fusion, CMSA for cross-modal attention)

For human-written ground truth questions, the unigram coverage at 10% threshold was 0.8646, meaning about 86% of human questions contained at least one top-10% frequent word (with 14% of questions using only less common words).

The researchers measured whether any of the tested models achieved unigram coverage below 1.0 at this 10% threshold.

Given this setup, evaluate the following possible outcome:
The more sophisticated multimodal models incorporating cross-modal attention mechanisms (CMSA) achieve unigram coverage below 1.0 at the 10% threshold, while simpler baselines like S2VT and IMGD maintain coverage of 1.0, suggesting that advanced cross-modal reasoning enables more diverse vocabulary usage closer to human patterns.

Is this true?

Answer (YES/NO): NO